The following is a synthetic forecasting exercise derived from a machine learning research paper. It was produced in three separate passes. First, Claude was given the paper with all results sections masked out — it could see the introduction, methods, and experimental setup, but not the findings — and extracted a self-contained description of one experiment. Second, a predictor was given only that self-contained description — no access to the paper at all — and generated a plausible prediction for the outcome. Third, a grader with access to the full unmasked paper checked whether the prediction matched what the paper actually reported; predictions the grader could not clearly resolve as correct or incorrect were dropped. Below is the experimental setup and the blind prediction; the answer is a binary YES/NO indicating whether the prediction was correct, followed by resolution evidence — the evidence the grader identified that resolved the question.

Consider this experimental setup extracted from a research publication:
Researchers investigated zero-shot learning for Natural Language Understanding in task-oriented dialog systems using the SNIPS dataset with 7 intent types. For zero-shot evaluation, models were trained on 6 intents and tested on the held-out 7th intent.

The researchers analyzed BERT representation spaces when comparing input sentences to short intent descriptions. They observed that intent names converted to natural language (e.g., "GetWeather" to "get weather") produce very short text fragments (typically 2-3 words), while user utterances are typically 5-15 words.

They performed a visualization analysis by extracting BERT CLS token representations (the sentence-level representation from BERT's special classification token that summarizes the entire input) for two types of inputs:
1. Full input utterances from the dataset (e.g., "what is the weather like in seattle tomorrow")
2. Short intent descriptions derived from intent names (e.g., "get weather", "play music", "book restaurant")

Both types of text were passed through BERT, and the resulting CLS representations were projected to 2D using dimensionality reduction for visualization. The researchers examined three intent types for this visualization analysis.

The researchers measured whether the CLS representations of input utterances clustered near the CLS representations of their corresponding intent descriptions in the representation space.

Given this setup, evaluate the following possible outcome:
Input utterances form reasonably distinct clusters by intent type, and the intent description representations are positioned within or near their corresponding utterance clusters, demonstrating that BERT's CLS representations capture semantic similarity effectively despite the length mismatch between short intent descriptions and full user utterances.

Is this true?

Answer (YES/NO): NO